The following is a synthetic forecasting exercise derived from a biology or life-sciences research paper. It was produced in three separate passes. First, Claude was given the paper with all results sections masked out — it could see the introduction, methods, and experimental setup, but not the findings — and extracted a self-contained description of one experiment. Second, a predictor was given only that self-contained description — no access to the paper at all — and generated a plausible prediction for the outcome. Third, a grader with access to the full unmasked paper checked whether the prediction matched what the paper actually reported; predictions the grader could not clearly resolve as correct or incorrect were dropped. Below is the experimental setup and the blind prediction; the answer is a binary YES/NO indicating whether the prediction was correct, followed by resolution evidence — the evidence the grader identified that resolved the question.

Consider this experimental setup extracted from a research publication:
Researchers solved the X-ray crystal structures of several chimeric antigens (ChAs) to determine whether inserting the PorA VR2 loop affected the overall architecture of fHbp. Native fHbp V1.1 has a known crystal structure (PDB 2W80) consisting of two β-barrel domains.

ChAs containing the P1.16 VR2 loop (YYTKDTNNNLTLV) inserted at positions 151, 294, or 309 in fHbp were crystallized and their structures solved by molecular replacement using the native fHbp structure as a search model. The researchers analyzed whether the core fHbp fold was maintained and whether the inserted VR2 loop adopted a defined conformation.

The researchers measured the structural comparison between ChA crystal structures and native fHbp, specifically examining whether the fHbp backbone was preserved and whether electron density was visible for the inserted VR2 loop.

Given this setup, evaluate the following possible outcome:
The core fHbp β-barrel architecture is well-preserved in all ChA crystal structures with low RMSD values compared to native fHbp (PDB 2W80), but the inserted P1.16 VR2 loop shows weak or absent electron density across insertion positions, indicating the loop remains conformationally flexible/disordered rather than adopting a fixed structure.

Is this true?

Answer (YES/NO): NO